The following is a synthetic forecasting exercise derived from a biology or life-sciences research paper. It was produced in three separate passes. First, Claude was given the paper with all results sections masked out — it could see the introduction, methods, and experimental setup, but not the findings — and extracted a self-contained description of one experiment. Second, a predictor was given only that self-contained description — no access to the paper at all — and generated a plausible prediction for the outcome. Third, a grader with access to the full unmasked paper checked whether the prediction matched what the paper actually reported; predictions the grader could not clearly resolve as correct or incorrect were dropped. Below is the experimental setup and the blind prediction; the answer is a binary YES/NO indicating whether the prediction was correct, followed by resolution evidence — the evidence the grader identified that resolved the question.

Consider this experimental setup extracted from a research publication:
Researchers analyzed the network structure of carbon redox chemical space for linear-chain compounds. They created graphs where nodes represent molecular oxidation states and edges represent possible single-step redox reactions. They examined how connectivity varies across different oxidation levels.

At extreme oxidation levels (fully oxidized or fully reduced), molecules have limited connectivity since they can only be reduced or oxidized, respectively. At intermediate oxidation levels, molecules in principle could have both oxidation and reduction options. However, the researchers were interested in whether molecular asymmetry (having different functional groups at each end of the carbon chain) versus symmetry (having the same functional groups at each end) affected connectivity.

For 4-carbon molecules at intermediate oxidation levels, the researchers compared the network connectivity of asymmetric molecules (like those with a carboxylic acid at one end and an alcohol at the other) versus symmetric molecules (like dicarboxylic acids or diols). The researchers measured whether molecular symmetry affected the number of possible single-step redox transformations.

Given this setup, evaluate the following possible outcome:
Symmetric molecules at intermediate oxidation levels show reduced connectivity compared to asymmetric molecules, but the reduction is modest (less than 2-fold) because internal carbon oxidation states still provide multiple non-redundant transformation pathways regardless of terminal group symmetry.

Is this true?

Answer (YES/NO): NO